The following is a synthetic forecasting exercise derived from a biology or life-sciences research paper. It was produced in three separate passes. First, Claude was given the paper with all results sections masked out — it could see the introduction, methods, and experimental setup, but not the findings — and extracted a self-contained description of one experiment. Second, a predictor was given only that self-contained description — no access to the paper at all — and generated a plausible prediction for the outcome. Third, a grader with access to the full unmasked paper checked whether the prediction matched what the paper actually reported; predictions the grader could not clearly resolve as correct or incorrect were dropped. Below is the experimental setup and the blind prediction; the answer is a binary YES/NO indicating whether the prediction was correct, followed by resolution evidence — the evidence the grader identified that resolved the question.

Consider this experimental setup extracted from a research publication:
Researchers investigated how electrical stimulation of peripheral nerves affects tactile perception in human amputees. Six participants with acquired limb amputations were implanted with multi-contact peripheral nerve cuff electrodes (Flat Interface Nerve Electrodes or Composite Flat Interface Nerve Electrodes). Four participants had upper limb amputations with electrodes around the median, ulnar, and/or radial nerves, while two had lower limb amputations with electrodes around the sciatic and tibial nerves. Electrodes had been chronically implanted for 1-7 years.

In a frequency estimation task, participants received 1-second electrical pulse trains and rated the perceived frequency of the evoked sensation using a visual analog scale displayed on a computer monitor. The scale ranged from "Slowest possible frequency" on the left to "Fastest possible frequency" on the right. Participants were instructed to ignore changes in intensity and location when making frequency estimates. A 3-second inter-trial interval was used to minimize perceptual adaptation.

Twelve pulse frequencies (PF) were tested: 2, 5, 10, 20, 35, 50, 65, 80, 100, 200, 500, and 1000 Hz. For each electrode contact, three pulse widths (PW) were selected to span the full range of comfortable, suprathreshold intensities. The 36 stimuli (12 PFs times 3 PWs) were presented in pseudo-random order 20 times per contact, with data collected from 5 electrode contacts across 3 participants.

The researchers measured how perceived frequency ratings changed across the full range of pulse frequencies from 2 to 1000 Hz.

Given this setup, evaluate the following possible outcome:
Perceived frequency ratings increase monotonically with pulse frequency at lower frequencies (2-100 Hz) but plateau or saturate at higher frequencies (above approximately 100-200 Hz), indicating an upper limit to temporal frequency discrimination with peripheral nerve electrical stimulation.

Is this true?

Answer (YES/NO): NO